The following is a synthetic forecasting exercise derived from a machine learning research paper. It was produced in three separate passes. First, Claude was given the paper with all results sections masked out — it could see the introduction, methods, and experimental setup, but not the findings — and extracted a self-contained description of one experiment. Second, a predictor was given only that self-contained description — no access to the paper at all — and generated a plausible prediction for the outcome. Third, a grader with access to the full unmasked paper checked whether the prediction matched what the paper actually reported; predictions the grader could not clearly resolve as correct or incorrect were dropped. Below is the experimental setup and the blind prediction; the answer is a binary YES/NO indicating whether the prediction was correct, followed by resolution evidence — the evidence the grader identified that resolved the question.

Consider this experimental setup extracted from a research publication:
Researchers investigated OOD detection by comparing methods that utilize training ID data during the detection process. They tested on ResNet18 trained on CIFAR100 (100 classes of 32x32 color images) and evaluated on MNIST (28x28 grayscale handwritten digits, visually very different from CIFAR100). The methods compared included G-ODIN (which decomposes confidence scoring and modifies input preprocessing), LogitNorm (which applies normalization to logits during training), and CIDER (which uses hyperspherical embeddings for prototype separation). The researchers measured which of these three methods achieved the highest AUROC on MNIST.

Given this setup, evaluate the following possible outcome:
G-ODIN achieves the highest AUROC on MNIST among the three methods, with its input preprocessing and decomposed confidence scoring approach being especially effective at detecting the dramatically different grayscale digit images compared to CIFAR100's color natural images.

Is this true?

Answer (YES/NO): YES